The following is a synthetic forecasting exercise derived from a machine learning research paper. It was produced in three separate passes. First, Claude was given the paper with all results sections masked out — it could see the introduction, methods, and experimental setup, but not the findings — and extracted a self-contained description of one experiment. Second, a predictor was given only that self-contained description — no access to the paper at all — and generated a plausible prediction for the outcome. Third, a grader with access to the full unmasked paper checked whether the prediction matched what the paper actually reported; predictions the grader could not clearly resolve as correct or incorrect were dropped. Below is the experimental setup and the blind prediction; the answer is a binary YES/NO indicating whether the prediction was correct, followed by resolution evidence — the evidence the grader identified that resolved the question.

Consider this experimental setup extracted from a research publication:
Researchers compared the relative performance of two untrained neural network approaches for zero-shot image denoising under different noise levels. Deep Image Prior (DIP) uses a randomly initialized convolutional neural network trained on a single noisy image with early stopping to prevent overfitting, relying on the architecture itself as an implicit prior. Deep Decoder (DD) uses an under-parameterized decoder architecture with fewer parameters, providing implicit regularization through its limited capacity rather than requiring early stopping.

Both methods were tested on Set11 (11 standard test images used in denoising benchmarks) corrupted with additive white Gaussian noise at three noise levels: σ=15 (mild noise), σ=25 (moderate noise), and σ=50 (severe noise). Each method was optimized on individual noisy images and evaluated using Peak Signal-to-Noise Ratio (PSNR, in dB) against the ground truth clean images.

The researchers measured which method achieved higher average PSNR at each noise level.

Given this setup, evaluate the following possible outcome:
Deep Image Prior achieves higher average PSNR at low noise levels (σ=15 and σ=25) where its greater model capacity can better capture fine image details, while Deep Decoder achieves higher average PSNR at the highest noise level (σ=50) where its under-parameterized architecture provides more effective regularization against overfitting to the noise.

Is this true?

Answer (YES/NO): NO